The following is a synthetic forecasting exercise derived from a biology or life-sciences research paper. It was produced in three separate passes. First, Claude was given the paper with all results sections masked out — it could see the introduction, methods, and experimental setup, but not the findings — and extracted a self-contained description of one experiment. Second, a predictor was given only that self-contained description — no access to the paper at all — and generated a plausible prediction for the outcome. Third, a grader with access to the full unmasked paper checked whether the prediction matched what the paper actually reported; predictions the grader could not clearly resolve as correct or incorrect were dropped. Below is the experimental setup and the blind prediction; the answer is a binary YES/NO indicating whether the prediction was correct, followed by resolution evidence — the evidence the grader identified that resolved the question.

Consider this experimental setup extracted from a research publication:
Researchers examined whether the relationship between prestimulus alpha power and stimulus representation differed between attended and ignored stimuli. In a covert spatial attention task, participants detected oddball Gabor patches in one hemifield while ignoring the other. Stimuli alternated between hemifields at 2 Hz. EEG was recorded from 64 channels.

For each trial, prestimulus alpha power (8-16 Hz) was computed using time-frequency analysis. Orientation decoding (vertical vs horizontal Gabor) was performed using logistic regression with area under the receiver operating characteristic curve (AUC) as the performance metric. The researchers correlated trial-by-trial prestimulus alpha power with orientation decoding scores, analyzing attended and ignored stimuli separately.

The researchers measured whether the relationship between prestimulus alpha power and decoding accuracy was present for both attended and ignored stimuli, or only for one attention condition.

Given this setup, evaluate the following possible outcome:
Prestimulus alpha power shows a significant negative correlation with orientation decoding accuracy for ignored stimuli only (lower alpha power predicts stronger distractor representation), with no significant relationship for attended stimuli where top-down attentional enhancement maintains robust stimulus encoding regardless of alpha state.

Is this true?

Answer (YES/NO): NO